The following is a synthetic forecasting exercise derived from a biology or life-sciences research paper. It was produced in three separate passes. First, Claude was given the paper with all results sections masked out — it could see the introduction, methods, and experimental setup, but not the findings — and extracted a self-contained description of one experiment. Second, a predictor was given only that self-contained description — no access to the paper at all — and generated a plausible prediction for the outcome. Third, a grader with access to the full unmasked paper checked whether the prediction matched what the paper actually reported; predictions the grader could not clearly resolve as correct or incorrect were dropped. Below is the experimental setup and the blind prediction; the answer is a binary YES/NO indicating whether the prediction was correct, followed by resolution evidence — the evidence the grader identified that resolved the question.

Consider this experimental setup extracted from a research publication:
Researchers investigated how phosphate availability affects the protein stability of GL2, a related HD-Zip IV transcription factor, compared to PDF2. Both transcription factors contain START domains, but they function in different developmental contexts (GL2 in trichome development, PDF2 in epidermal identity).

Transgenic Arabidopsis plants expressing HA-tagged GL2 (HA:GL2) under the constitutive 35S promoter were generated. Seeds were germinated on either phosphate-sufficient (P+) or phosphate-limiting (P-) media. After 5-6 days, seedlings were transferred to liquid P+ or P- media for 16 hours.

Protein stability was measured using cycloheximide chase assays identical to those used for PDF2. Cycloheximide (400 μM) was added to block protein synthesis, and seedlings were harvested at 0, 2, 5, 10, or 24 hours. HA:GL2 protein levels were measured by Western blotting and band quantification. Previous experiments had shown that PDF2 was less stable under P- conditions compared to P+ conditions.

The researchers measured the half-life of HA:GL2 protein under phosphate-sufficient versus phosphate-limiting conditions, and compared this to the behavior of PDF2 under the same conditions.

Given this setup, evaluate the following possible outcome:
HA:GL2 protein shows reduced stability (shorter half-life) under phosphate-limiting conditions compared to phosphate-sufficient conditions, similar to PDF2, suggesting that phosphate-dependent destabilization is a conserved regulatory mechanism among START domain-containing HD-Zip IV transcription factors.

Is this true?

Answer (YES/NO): YES